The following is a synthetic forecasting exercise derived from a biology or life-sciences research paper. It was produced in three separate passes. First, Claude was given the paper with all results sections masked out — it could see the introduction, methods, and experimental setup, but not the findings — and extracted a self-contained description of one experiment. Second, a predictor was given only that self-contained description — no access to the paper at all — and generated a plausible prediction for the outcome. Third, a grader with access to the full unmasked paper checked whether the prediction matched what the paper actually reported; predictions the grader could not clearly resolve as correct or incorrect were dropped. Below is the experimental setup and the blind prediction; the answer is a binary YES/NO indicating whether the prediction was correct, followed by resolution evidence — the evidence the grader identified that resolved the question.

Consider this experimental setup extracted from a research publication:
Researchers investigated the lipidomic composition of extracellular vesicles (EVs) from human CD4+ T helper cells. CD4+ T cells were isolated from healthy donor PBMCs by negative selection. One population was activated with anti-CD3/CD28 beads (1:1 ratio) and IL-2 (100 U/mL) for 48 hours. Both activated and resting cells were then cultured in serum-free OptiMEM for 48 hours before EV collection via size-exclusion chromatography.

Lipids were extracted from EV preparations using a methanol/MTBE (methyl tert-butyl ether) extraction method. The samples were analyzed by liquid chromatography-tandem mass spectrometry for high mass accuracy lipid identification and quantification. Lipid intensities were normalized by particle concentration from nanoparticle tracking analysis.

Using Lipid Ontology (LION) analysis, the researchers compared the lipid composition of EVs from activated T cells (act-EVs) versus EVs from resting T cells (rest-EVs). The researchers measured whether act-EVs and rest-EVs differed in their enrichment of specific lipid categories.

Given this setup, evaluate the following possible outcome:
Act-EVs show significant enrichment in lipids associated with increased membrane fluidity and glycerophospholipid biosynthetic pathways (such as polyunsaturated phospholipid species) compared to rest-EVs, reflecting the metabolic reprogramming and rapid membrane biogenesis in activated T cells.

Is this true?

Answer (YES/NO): NO